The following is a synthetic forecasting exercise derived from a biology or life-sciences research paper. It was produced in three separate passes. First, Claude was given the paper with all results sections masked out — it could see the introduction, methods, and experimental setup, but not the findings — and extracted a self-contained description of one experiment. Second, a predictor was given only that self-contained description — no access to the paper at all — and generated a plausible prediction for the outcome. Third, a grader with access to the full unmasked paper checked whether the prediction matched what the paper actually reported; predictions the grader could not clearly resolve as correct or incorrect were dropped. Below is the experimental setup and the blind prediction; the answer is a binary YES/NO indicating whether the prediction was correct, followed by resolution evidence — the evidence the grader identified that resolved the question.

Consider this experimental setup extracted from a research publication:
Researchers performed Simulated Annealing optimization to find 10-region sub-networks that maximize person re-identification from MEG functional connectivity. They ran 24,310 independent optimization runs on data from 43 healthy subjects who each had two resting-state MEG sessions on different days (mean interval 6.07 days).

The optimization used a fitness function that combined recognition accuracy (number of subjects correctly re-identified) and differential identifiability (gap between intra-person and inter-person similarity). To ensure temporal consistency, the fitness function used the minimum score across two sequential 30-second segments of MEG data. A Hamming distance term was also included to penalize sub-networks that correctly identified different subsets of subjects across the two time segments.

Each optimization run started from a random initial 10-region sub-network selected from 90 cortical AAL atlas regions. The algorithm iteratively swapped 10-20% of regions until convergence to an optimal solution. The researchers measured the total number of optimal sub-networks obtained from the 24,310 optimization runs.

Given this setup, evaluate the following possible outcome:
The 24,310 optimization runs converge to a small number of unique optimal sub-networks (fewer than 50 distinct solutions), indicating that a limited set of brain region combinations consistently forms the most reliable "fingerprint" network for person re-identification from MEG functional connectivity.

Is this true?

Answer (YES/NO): NO